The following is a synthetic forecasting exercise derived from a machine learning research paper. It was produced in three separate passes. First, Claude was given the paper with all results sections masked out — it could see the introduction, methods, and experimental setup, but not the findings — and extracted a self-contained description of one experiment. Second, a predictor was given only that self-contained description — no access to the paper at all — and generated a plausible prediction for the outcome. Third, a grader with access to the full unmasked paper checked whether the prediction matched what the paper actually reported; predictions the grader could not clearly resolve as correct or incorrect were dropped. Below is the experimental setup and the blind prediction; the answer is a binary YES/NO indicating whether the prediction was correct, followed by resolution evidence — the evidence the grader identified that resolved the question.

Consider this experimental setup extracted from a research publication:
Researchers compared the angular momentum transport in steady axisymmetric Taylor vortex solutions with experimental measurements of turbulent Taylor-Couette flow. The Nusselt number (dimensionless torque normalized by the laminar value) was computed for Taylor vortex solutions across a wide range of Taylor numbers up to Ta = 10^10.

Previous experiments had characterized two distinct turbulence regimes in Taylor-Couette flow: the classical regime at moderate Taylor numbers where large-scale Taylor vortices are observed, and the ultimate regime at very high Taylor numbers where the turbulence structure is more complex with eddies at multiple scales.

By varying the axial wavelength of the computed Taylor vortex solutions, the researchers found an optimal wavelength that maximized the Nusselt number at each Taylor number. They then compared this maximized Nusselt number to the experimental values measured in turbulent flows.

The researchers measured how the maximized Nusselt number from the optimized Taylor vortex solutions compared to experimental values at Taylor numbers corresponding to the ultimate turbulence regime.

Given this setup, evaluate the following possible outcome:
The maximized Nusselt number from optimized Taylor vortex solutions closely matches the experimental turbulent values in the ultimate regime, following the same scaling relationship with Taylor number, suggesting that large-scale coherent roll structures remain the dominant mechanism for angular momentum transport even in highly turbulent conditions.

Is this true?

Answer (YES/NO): NO